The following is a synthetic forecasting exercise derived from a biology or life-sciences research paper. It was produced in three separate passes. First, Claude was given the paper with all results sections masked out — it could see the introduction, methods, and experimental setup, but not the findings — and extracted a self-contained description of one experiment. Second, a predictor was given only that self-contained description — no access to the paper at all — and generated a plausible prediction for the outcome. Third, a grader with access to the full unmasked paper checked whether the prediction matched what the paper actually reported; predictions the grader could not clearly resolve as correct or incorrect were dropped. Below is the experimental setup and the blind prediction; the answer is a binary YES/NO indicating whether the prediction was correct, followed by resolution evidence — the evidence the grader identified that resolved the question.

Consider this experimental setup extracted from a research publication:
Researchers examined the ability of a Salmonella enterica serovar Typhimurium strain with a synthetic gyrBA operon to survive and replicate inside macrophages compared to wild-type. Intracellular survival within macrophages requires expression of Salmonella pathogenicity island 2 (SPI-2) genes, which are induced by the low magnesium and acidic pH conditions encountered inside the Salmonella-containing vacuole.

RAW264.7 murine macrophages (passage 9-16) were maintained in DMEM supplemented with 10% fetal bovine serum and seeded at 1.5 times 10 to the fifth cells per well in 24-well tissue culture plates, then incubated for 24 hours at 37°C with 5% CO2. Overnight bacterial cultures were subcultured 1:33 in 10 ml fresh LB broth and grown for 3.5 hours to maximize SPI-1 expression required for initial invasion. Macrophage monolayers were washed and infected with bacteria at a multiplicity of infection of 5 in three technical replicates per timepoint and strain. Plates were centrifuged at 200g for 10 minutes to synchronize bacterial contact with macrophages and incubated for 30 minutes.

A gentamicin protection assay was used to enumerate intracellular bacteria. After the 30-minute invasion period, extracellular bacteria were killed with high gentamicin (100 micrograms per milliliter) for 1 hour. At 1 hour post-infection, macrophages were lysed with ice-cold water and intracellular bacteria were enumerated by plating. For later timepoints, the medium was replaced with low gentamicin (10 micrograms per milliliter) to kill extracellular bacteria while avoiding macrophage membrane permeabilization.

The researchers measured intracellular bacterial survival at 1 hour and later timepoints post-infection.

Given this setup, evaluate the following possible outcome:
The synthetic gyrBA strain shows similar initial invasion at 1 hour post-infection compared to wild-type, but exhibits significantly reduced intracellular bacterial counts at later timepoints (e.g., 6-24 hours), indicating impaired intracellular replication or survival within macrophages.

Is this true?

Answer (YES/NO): YES